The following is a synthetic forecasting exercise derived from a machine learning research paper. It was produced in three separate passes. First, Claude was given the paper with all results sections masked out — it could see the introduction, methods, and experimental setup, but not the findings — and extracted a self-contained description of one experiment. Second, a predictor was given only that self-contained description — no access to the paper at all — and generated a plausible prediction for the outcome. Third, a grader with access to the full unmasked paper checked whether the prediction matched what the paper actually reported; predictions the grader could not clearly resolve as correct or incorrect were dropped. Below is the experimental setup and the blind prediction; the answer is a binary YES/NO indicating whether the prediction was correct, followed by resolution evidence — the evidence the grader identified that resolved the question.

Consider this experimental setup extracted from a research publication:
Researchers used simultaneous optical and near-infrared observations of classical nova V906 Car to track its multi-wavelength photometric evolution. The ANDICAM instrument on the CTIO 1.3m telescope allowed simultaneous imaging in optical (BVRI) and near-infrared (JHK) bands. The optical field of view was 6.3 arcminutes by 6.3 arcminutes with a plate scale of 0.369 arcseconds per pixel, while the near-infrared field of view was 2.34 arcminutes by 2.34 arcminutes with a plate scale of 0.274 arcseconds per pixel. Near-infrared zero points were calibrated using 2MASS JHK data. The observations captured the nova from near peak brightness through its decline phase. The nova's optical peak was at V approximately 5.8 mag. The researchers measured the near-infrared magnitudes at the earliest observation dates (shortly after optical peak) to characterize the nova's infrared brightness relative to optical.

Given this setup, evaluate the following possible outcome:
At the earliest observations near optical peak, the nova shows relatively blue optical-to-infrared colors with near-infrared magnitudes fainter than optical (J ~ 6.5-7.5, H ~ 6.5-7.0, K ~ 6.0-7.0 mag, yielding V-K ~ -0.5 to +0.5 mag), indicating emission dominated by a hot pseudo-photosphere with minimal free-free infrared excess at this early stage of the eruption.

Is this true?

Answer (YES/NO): NO